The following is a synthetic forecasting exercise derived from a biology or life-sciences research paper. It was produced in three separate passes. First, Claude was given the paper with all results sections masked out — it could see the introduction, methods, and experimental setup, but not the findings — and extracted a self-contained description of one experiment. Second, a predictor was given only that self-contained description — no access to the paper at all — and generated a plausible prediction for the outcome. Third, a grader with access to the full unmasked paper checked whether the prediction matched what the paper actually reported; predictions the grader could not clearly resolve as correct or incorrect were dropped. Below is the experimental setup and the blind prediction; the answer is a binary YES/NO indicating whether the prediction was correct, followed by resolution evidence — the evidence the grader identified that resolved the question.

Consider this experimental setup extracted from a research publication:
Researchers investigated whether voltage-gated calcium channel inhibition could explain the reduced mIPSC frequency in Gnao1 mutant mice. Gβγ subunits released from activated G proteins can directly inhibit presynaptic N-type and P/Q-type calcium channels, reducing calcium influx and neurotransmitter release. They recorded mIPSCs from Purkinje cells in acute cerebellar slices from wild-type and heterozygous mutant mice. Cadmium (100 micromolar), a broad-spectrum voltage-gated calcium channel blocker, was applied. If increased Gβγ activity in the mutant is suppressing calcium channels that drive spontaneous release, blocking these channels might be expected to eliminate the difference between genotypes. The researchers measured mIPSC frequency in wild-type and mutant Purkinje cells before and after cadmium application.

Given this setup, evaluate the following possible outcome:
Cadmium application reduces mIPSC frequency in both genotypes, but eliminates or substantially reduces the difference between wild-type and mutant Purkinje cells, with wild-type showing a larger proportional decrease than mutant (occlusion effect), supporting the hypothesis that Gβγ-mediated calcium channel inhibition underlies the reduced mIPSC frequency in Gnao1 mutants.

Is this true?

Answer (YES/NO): NO